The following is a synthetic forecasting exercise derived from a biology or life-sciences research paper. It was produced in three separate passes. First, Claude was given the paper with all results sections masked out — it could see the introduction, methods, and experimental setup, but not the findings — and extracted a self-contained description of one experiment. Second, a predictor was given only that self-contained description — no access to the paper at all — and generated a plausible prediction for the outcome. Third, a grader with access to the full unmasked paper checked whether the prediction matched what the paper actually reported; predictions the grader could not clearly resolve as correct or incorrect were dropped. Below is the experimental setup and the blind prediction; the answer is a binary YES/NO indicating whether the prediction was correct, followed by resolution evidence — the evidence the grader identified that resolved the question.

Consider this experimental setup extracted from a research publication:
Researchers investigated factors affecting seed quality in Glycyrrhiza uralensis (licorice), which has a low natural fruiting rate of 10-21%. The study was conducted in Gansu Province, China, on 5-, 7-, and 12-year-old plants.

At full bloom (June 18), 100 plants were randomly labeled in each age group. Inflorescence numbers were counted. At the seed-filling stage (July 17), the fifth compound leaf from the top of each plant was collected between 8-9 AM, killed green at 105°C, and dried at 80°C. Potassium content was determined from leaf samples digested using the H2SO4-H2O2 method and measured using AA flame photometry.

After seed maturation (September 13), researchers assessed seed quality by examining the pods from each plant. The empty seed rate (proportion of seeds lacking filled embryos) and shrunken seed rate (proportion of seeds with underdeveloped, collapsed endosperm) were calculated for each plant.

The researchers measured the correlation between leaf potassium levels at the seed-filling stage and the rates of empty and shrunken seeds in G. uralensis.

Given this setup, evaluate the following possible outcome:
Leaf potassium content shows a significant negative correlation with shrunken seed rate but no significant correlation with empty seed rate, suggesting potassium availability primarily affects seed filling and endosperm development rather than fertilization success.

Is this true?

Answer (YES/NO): NO